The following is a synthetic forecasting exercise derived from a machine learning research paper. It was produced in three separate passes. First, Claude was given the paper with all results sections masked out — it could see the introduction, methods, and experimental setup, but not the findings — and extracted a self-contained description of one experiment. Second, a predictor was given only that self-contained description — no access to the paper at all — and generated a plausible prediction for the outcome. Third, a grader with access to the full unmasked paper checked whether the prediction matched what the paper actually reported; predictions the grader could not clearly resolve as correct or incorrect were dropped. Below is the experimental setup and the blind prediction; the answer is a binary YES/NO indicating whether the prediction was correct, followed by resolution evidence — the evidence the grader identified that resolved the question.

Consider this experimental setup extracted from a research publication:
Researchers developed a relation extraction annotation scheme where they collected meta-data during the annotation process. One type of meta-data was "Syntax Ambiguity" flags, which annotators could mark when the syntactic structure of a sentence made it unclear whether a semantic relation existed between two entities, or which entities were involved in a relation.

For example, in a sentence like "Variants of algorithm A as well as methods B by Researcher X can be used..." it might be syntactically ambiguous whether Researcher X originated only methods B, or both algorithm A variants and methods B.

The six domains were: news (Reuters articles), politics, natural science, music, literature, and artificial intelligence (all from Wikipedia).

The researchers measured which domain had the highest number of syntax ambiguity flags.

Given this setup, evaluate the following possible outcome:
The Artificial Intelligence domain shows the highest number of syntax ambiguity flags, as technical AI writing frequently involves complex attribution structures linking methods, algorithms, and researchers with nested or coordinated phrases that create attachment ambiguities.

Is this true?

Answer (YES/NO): NO